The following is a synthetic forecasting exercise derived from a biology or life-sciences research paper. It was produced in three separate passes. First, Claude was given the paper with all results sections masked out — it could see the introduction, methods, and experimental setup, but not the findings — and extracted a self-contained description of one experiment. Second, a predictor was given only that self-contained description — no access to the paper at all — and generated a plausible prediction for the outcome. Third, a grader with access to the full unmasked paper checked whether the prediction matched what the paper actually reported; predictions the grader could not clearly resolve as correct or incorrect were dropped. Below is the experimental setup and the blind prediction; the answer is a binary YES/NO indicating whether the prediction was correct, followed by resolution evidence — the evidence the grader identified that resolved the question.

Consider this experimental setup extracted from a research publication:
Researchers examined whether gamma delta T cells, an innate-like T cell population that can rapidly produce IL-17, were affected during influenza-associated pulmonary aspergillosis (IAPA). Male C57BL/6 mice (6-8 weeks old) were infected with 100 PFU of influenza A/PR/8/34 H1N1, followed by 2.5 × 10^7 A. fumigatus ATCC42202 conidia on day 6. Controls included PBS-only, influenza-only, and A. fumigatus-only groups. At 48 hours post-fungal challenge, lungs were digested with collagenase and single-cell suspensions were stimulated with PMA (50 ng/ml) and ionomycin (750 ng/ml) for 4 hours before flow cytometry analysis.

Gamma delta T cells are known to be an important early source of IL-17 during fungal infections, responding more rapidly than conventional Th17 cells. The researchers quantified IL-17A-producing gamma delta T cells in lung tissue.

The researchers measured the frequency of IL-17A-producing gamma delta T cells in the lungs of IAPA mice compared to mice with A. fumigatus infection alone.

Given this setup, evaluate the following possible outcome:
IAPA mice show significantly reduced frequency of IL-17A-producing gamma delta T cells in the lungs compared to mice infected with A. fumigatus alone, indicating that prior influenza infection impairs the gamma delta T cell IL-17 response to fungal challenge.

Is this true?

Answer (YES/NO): YES